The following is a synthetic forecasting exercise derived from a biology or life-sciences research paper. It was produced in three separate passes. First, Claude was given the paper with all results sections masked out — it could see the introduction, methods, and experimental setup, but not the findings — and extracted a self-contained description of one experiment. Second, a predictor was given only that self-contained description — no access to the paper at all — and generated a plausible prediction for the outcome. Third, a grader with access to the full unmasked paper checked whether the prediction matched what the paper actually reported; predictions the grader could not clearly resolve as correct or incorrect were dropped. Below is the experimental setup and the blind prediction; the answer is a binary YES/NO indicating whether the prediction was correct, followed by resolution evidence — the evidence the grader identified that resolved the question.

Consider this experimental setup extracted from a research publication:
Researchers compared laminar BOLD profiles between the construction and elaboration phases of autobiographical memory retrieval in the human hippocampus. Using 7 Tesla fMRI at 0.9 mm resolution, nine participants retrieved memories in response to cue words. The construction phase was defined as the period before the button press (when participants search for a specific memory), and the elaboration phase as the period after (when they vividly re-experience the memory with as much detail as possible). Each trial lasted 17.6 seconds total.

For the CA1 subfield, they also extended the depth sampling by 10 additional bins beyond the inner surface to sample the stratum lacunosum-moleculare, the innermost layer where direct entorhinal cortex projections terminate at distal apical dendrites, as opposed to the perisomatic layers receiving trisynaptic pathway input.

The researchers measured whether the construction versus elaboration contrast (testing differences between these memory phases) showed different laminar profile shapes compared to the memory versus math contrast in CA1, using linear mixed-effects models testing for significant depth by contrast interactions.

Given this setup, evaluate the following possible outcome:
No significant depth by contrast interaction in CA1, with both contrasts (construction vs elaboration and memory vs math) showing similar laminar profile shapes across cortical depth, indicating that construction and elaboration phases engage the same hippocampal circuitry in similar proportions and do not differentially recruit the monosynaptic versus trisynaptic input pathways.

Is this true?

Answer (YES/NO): NO